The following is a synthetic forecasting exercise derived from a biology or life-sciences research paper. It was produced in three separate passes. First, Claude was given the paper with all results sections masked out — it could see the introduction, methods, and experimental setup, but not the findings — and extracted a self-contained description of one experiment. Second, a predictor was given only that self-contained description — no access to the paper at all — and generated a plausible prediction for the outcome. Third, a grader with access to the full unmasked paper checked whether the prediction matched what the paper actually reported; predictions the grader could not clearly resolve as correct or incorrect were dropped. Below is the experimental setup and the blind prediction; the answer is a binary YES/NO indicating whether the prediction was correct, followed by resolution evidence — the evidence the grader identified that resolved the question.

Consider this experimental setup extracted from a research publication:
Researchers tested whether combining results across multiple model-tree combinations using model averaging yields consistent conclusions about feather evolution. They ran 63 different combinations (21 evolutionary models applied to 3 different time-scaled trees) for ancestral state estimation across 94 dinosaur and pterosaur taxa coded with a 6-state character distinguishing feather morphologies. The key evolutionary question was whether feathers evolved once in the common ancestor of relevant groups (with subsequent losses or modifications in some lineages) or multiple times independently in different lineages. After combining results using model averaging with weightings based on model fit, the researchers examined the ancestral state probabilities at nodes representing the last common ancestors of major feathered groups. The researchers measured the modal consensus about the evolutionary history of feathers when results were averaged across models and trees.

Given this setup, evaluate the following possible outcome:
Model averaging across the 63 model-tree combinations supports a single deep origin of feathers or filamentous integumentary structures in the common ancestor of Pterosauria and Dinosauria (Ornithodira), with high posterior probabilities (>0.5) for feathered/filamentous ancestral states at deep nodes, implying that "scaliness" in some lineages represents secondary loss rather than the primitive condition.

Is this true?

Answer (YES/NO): NO